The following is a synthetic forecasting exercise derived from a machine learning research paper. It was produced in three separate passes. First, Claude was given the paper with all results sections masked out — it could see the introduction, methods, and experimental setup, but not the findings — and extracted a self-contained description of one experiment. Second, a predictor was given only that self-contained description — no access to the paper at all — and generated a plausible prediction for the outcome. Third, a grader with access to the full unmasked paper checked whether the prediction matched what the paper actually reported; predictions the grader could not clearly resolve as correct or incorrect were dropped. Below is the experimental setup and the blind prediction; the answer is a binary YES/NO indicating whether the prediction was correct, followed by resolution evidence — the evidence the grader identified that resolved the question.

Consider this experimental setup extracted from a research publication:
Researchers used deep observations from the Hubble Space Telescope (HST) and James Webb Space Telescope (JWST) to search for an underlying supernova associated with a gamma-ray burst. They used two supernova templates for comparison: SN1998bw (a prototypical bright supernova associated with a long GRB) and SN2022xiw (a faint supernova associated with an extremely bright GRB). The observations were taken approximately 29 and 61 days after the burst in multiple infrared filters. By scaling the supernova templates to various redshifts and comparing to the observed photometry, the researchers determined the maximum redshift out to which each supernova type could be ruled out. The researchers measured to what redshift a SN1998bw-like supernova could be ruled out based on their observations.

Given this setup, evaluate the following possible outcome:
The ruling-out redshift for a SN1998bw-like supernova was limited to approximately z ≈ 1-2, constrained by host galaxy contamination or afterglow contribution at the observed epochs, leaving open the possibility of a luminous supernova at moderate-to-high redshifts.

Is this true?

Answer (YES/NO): NO